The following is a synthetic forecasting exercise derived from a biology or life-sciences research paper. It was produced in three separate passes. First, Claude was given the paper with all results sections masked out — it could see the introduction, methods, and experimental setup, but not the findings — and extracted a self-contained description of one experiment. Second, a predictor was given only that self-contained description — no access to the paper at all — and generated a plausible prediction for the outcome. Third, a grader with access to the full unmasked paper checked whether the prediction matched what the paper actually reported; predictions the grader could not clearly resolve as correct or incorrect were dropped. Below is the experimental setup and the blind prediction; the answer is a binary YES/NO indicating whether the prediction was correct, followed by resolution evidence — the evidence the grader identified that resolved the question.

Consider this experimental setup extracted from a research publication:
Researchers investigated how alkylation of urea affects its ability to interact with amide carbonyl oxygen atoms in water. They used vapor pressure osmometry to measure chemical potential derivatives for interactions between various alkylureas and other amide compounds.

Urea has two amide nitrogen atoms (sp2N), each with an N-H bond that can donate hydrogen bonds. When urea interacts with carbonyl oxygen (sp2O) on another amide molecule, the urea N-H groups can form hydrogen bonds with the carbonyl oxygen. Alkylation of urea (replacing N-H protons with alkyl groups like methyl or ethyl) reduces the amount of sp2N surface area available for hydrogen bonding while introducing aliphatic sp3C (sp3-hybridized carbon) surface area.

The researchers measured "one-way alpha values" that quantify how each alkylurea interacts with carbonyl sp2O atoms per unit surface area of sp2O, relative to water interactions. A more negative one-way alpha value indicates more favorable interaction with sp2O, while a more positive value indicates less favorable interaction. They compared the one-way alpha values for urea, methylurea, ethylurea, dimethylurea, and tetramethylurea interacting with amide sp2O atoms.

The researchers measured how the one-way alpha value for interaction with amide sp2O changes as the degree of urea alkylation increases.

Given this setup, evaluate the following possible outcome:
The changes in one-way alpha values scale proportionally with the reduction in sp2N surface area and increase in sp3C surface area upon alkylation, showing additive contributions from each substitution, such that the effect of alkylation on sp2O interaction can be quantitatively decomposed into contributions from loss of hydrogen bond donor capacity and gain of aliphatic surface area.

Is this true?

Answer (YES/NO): YES